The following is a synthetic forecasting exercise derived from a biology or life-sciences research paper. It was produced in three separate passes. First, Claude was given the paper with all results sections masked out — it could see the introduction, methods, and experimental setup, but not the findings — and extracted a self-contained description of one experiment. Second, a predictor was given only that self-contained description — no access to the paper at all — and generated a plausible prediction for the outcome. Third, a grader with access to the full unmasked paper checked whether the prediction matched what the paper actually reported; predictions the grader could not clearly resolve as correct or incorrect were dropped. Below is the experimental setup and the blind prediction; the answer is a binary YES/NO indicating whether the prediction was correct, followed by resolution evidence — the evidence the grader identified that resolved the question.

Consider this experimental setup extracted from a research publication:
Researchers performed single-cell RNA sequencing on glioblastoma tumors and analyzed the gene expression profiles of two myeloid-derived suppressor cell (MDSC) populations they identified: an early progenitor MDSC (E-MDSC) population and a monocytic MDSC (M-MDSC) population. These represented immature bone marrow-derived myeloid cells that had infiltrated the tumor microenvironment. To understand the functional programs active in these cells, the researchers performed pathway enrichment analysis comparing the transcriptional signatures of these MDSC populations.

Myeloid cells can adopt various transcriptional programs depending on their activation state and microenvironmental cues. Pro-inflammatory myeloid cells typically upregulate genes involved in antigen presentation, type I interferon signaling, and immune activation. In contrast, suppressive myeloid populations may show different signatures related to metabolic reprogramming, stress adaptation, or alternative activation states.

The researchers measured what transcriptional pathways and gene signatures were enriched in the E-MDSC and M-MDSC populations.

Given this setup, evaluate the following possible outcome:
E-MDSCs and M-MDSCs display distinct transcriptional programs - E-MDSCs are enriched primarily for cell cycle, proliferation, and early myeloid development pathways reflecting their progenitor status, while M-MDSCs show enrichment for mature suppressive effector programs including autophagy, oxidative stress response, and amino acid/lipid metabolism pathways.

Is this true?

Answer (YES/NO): NO